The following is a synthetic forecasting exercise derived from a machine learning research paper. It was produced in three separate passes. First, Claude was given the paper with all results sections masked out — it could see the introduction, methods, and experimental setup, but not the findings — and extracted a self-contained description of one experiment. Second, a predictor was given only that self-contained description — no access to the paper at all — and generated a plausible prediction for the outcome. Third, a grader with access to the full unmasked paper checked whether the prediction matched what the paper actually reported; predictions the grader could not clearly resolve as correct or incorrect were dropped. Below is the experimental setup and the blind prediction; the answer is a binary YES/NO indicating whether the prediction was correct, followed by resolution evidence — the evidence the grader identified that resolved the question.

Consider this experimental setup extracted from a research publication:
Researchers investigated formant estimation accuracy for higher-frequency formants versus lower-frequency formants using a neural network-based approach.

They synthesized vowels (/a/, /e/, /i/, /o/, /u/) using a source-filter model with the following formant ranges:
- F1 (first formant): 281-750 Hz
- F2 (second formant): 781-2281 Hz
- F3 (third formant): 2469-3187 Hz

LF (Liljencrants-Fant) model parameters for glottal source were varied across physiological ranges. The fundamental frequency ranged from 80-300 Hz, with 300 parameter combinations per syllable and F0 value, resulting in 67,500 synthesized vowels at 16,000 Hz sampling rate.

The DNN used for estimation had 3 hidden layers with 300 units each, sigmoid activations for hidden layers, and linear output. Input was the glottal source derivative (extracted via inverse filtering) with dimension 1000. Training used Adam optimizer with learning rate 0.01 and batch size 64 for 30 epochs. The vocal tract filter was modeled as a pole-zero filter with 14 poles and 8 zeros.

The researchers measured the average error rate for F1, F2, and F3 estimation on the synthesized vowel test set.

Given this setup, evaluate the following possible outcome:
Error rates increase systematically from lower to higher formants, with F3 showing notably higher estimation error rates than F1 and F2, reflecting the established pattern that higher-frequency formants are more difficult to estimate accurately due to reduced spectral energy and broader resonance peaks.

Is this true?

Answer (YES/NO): NO